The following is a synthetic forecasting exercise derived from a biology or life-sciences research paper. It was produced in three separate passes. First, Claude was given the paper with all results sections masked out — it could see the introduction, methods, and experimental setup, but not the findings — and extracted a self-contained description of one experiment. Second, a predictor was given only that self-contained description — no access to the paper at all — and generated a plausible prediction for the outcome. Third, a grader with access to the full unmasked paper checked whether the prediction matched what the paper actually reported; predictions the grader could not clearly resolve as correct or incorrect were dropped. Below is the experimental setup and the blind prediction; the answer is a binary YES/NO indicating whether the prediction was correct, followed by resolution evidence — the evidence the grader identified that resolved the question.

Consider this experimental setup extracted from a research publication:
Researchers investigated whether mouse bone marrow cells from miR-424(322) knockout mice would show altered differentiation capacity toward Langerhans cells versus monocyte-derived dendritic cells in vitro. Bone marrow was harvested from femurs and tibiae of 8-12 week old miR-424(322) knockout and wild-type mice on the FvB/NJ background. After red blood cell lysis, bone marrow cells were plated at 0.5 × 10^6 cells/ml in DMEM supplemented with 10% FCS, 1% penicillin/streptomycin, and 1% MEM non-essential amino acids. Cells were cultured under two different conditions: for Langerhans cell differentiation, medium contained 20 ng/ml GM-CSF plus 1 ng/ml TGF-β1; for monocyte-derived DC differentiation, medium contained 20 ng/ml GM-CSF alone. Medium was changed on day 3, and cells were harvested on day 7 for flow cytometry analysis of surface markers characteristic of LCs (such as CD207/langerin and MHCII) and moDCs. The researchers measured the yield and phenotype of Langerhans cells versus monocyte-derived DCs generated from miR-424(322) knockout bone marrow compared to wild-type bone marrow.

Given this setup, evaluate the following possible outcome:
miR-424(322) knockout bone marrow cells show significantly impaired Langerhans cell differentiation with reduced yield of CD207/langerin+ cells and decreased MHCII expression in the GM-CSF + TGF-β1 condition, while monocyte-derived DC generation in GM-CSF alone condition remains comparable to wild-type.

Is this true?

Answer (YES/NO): NO